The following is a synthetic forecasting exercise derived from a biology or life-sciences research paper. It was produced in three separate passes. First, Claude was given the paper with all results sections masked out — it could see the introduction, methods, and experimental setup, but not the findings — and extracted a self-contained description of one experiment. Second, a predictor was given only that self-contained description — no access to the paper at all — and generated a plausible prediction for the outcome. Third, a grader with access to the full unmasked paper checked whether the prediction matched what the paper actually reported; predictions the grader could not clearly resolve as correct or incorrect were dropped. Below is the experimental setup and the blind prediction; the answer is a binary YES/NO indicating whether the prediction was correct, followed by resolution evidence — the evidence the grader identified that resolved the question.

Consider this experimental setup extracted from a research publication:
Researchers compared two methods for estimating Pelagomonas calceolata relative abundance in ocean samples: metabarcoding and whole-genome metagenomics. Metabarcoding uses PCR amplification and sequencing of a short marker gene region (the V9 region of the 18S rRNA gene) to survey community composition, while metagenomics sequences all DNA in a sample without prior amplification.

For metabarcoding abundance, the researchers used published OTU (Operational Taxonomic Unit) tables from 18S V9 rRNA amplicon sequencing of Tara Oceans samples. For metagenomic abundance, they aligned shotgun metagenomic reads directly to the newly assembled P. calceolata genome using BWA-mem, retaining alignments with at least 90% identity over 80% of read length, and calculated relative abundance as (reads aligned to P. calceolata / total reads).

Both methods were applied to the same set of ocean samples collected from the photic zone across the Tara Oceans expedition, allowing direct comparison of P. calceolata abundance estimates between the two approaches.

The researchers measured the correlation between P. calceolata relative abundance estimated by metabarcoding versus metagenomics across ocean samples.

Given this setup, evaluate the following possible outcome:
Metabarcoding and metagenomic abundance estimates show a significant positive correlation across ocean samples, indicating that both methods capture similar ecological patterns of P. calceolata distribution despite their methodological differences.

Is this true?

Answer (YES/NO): YES